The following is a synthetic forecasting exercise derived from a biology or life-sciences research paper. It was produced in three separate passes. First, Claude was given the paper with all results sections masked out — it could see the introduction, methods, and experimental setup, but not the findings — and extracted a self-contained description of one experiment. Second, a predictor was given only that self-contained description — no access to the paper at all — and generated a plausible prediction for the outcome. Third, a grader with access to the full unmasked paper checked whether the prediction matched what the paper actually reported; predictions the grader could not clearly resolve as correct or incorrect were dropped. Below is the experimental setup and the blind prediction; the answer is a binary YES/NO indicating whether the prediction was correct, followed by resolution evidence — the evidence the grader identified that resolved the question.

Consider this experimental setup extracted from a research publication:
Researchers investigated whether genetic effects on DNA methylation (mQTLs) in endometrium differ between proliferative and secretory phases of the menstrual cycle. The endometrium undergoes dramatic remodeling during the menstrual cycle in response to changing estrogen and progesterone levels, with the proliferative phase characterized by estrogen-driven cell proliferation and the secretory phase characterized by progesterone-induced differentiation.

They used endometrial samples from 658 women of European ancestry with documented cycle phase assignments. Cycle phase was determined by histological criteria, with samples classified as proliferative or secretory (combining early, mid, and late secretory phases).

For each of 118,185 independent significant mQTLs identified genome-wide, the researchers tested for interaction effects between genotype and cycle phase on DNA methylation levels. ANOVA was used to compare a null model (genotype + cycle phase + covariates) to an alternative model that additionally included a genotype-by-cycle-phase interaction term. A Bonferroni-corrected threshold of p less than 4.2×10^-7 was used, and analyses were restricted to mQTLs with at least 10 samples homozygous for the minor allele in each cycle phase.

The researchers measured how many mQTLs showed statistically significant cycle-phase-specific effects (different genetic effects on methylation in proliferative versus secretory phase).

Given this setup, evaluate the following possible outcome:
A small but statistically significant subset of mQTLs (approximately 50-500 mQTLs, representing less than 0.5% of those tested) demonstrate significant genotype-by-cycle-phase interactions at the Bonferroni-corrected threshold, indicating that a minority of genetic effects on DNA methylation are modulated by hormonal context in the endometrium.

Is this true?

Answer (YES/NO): NO